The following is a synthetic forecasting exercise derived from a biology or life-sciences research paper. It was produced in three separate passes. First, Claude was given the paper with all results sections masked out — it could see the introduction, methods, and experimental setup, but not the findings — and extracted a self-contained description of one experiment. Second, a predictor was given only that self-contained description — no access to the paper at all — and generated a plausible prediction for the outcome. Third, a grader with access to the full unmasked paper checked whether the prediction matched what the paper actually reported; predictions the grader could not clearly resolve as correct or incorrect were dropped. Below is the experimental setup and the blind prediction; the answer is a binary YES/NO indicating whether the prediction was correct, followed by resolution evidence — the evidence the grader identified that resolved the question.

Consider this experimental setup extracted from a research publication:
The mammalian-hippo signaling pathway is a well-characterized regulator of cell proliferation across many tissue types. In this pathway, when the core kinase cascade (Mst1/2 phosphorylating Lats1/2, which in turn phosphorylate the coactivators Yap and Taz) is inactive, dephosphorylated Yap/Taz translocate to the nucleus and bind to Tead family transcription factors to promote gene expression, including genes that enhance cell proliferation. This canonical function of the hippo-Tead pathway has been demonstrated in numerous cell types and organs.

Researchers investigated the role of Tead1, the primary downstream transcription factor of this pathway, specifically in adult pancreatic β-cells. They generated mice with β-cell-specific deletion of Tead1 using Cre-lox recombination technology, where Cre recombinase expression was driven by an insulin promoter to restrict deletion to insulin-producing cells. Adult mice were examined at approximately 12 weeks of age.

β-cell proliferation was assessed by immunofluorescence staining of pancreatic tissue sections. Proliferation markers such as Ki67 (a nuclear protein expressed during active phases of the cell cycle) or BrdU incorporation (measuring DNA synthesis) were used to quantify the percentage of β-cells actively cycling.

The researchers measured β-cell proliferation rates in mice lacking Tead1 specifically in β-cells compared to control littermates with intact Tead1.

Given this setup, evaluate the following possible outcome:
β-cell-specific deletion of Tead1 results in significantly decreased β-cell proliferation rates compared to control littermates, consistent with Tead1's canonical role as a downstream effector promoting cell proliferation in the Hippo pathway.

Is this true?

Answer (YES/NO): NO